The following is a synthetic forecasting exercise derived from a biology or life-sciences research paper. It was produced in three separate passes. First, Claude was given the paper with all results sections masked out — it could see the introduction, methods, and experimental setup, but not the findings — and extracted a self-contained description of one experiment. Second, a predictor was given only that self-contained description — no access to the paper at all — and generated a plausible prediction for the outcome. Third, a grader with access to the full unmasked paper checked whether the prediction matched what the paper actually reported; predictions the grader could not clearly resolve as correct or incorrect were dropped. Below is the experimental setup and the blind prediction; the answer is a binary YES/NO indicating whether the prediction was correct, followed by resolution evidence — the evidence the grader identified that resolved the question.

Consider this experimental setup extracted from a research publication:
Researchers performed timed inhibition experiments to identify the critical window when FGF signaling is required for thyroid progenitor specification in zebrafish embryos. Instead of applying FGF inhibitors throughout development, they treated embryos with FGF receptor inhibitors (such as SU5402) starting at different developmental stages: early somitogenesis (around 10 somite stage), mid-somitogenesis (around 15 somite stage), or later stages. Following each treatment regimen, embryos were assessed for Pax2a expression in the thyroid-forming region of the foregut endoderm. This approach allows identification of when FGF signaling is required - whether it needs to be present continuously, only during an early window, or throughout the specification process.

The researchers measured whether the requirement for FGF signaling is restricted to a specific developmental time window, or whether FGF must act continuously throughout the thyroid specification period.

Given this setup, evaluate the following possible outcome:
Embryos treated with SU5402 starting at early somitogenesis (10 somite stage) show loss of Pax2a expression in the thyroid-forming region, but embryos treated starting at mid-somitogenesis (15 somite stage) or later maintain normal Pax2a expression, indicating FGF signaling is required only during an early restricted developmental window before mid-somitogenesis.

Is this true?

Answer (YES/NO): NO